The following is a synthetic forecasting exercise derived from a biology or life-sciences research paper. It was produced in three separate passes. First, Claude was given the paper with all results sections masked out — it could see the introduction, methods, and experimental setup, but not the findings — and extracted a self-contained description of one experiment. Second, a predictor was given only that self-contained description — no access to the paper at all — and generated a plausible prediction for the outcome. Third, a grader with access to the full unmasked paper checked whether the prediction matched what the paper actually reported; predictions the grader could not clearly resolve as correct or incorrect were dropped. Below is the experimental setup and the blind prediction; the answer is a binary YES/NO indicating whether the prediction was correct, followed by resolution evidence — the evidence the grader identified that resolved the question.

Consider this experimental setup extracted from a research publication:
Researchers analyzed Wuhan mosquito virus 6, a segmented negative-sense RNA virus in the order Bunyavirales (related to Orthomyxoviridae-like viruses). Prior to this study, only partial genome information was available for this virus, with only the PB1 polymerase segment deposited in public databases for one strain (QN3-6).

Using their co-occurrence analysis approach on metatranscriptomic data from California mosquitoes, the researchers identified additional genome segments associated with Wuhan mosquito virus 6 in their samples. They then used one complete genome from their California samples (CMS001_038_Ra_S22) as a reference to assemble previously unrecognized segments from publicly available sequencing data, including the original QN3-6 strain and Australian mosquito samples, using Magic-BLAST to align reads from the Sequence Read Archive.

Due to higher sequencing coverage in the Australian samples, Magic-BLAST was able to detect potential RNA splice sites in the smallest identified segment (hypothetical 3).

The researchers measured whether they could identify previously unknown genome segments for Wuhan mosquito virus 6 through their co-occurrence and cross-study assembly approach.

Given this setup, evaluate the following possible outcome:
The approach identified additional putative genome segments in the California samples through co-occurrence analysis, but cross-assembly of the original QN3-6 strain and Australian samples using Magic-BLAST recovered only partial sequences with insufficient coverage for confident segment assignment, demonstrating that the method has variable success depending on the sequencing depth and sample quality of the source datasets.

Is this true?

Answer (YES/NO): NO